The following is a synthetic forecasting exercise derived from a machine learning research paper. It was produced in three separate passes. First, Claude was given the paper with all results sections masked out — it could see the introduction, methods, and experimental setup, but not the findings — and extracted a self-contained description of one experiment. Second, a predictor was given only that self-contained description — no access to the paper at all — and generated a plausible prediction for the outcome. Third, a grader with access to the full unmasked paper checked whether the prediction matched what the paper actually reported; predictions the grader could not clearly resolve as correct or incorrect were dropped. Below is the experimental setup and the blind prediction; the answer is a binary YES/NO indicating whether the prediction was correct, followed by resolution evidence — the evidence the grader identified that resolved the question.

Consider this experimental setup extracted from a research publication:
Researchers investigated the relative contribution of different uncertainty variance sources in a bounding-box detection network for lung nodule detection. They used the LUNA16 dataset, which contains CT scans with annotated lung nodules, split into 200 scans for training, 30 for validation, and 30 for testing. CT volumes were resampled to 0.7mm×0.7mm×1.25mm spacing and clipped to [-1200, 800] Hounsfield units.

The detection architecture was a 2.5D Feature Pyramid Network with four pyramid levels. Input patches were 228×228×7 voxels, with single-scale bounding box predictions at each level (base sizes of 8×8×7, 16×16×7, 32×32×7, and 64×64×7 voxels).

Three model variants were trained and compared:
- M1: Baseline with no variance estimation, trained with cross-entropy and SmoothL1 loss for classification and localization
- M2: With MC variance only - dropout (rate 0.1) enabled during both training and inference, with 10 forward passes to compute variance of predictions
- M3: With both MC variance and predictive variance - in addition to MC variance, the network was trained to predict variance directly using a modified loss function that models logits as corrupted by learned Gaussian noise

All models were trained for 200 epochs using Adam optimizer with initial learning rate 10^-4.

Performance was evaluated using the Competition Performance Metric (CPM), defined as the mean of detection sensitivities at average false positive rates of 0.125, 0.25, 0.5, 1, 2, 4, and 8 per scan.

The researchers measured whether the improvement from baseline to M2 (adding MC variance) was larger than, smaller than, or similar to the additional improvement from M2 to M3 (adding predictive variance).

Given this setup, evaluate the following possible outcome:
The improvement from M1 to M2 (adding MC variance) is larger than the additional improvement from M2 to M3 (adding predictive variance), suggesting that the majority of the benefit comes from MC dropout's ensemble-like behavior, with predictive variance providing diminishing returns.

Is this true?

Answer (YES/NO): YES